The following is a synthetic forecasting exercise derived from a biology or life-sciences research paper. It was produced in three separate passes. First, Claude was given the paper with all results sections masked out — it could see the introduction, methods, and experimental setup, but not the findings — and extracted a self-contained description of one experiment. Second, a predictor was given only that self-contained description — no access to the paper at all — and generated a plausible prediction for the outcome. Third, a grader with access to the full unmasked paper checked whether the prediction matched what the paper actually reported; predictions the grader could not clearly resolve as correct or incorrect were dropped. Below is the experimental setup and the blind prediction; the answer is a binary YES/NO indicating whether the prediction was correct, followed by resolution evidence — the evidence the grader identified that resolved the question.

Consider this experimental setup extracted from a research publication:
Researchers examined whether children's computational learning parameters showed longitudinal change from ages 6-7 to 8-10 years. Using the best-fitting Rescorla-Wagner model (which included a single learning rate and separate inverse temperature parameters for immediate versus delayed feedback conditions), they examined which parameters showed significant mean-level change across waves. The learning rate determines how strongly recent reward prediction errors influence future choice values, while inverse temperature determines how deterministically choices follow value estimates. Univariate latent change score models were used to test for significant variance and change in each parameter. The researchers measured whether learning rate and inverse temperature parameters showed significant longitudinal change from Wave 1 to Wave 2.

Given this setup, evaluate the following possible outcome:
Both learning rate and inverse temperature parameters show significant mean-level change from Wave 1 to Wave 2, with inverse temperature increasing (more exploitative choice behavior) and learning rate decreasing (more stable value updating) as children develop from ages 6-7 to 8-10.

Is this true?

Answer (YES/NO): NO